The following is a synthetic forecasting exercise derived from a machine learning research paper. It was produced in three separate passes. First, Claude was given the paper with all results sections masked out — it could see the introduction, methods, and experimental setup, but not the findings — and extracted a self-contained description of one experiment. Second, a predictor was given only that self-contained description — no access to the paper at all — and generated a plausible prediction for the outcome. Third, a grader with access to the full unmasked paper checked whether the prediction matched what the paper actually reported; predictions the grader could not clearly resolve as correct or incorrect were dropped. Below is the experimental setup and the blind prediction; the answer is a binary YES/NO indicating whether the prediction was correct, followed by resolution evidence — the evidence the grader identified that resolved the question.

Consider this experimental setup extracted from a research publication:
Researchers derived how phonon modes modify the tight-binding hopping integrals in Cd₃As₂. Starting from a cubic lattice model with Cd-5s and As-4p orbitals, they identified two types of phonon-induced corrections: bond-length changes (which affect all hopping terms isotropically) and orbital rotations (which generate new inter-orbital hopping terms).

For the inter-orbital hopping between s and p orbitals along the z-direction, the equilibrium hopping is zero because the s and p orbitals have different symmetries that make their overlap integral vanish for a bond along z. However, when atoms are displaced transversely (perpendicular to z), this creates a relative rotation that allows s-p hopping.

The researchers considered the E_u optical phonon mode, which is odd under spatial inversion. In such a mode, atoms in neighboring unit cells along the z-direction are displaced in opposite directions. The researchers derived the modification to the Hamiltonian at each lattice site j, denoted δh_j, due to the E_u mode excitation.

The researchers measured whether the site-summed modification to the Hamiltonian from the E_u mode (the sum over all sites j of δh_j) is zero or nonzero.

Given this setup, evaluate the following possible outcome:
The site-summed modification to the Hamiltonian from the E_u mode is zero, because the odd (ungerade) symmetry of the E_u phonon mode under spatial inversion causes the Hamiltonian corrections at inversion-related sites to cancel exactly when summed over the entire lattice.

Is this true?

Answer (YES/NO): YES